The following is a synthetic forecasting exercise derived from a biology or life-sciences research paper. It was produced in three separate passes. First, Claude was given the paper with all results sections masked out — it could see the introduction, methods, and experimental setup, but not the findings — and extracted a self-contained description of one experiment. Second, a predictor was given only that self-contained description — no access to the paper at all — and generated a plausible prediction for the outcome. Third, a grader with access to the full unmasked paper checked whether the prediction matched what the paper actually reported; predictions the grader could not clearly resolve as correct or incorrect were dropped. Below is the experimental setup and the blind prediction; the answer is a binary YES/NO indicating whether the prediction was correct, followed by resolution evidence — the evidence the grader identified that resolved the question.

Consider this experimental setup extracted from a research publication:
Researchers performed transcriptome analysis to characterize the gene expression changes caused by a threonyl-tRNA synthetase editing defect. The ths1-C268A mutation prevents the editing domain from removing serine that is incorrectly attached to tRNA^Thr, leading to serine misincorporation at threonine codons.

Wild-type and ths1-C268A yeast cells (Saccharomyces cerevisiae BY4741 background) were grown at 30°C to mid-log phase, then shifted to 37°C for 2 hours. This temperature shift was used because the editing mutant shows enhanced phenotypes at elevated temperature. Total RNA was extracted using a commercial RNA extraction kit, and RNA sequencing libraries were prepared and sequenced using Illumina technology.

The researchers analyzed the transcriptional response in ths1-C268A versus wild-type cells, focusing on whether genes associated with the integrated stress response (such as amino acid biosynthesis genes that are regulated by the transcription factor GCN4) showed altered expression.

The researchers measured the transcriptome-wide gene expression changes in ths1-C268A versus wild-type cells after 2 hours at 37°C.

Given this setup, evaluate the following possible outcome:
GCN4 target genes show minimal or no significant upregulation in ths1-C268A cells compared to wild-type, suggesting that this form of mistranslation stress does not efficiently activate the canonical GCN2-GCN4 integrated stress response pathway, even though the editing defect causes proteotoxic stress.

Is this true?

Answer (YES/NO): NO